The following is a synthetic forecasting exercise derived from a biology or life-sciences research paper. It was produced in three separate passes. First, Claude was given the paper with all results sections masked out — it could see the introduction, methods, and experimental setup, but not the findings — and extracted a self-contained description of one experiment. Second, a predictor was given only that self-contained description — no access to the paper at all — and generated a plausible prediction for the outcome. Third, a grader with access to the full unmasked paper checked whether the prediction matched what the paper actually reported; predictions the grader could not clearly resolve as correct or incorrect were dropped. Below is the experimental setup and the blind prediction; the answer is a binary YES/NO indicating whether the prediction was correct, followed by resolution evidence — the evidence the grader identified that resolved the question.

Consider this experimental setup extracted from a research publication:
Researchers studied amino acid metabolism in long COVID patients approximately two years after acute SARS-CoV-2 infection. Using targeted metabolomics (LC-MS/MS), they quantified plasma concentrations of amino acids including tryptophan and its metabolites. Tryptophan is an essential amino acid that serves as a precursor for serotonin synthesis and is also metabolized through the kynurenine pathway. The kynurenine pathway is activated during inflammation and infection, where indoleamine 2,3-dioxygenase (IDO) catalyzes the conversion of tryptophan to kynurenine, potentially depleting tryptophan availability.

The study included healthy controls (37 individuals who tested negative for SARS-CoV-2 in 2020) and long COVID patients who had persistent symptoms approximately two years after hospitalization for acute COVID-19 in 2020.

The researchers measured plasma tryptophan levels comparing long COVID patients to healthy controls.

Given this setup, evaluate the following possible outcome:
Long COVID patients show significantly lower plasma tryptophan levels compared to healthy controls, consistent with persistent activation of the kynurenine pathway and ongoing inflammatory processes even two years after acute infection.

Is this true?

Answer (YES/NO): NO